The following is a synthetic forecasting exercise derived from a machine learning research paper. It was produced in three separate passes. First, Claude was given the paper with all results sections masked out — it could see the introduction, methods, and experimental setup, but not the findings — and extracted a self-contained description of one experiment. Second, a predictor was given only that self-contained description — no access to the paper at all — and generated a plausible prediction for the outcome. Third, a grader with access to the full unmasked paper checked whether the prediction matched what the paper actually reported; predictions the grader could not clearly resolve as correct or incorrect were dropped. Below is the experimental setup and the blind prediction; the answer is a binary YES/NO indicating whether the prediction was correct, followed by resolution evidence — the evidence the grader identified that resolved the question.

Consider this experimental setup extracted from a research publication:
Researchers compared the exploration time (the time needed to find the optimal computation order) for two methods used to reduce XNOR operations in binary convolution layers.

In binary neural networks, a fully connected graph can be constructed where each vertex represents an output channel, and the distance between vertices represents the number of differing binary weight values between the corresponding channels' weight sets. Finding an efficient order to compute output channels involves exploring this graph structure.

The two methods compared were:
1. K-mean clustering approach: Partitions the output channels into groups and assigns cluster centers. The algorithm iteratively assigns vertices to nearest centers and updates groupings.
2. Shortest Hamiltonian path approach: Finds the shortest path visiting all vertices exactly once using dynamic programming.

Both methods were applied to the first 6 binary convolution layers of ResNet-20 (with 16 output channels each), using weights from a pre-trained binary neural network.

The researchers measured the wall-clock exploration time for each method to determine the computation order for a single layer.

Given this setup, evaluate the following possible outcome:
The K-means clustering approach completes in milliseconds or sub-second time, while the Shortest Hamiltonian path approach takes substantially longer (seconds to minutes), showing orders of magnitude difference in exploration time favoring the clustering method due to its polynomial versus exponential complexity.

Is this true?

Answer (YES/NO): YES